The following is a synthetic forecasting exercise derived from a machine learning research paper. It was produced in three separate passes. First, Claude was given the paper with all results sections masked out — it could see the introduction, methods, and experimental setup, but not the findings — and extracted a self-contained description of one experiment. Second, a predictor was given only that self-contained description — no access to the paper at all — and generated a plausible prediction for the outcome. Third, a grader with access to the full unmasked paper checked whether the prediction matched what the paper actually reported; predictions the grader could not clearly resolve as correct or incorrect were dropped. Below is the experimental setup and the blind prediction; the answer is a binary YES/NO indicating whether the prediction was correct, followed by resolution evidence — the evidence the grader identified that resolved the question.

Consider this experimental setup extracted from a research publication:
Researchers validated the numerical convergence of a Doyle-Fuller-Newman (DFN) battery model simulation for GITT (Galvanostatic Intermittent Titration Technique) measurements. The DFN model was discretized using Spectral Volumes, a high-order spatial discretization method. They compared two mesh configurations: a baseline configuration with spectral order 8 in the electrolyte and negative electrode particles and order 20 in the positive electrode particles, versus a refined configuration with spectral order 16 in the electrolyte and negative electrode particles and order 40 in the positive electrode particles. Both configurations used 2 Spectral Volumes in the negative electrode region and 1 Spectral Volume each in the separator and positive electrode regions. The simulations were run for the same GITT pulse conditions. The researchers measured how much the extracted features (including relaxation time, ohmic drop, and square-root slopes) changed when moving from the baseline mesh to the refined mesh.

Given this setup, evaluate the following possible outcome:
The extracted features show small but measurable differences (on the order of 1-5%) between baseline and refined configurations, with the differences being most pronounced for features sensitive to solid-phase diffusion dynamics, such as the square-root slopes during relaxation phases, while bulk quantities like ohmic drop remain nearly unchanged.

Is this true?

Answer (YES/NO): NO